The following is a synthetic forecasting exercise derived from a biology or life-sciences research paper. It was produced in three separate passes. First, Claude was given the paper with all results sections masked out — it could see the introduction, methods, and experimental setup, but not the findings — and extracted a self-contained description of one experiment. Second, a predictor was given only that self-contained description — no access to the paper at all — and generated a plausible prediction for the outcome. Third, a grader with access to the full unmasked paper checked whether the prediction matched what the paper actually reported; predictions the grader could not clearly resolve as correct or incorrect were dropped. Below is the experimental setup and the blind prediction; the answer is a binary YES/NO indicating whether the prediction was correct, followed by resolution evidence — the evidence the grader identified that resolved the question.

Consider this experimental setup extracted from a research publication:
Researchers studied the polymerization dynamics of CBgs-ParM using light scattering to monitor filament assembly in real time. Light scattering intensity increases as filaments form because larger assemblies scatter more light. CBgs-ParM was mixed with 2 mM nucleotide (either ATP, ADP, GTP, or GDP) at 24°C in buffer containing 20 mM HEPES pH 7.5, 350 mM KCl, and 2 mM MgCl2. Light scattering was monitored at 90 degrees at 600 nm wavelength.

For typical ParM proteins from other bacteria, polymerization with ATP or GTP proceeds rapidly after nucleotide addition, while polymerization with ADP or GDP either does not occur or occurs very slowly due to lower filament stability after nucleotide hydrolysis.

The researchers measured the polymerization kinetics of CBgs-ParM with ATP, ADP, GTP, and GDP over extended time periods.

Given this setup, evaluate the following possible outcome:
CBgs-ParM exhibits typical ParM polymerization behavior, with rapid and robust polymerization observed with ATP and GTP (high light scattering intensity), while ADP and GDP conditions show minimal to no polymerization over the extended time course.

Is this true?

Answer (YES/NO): NO